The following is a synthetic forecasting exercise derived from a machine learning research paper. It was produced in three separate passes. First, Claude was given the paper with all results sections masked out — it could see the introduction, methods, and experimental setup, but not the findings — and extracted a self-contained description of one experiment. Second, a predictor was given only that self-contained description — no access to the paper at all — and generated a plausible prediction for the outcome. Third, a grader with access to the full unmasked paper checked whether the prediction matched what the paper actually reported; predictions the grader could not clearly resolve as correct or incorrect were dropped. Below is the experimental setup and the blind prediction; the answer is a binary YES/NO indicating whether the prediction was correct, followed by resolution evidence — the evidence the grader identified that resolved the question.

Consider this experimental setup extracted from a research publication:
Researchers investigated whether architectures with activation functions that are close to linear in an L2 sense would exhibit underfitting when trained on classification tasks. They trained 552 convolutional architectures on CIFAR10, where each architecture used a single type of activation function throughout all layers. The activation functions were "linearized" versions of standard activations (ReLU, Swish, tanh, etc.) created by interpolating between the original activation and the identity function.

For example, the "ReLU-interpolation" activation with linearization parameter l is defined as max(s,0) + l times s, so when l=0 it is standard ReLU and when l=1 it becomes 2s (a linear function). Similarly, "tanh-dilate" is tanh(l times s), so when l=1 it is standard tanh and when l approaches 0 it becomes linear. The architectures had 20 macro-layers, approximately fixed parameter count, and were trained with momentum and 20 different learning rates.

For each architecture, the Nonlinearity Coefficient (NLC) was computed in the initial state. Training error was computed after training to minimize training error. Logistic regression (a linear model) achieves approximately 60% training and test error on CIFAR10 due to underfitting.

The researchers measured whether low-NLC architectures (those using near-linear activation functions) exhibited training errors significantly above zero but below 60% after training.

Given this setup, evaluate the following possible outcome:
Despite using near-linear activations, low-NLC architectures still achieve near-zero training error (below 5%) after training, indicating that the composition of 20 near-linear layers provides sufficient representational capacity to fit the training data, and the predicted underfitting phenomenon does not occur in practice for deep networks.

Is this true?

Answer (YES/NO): NO